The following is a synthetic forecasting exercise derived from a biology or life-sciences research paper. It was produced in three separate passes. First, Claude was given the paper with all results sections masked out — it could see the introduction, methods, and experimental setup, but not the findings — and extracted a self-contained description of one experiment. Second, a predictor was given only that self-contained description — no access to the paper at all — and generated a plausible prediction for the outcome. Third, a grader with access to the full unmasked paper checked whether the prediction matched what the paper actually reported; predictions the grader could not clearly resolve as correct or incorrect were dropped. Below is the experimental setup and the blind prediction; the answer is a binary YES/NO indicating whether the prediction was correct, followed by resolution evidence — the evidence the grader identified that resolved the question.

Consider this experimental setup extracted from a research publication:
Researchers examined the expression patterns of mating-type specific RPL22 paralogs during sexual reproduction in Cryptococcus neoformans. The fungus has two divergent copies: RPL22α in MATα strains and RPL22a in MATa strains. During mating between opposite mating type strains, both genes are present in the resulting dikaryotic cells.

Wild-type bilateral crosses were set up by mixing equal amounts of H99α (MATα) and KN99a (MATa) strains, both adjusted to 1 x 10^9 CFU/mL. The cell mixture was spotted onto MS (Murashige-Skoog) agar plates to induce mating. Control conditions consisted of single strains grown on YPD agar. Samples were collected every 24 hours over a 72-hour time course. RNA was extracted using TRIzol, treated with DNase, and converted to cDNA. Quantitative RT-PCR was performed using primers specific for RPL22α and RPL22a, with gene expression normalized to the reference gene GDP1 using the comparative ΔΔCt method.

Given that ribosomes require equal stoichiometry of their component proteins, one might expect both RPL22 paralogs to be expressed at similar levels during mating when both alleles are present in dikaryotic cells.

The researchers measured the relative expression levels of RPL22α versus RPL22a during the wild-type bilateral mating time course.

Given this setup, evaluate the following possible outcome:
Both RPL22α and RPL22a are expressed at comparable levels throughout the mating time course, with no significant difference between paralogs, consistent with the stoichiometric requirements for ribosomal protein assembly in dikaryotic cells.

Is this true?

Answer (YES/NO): NO